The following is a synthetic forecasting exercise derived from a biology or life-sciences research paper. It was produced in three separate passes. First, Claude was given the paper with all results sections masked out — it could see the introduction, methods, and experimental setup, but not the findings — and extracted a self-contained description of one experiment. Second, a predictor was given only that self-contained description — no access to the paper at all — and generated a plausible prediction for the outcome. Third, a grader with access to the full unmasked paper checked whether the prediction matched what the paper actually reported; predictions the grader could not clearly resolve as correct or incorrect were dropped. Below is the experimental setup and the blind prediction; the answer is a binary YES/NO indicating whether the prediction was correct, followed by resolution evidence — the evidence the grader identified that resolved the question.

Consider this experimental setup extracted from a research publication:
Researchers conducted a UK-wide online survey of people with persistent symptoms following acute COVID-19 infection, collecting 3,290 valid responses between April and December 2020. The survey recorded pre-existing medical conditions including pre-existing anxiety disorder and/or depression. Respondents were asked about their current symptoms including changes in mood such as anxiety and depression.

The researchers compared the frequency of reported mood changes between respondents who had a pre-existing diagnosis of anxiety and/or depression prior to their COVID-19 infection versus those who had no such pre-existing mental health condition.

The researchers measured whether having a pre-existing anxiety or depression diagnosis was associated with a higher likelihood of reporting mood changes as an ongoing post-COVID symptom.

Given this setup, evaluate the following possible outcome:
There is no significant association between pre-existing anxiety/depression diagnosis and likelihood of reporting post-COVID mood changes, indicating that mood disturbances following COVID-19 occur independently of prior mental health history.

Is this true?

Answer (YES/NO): YES